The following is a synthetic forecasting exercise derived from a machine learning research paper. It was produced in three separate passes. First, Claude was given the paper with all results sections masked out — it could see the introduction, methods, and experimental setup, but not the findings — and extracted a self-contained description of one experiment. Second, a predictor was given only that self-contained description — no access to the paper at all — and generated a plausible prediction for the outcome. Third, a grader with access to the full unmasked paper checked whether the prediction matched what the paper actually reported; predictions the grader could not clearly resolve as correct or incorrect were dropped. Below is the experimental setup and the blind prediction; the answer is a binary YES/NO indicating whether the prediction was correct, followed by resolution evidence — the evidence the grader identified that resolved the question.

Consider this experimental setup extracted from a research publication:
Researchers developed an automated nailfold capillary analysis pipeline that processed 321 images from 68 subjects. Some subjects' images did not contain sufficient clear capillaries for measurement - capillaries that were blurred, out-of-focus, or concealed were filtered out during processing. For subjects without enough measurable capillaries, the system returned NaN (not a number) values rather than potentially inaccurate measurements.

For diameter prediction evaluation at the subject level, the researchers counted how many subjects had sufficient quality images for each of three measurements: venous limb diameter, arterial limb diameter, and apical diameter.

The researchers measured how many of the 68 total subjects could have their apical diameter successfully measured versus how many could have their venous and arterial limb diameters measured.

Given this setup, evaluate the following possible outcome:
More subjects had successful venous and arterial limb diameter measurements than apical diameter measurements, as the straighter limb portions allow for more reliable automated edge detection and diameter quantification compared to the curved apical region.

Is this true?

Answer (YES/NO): YES